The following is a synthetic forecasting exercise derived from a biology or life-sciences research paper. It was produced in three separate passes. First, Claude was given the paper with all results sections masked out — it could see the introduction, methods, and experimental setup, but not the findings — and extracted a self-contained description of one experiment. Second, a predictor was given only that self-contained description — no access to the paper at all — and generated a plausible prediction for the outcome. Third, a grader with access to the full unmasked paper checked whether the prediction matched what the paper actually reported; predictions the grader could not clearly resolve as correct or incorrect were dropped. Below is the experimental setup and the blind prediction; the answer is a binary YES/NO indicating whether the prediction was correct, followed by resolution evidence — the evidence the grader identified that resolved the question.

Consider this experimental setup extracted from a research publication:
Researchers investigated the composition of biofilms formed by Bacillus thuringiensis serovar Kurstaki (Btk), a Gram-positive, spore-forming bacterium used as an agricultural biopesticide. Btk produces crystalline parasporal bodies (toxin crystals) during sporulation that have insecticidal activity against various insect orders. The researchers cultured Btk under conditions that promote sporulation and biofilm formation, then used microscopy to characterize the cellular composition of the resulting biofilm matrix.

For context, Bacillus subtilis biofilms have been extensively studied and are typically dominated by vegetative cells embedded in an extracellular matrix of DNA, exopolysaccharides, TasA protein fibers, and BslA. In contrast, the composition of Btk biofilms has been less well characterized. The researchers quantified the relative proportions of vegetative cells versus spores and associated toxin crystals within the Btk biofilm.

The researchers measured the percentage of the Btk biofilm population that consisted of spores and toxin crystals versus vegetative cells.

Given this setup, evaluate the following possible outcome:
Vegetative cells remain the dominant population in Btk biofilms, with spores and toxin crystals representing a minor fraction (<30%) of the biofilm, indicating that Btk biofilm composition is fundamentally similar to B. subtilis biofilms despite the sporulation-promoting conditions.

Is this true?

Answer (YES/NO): NO